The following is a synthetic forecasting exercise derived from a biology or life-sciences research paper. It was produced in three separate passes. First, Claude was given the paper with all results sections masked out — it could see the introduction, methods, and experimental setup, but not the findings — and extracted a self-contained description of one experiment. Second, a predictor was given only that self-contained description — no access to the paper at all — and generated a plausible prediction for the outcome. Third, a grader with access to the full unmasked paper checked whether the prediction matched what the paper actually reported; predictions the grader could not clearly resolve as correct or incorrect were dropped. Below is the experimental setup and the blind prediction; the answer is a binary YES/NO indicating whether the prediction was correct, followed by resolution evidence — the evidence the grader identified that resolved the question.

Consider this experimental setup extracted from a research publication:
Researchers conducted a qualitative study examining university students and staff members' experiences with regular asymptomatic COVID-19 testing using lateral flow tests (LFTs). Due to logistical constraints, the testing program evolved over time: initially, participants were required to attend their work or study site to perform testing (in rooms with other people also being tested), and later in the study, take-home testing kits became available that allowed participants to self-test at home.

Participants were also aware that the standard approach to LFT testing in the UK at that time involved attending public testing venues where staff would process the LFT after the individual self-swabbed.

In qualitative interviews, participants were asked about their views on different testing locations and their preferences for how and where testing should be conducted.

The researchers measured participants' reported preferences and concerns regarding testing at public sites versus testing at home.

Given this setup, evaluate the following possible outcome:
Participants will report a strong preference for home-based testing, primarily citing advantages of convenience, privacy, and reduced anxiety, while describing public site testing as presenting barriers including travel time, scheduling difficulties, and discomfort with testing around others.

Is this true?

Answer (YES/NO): NO